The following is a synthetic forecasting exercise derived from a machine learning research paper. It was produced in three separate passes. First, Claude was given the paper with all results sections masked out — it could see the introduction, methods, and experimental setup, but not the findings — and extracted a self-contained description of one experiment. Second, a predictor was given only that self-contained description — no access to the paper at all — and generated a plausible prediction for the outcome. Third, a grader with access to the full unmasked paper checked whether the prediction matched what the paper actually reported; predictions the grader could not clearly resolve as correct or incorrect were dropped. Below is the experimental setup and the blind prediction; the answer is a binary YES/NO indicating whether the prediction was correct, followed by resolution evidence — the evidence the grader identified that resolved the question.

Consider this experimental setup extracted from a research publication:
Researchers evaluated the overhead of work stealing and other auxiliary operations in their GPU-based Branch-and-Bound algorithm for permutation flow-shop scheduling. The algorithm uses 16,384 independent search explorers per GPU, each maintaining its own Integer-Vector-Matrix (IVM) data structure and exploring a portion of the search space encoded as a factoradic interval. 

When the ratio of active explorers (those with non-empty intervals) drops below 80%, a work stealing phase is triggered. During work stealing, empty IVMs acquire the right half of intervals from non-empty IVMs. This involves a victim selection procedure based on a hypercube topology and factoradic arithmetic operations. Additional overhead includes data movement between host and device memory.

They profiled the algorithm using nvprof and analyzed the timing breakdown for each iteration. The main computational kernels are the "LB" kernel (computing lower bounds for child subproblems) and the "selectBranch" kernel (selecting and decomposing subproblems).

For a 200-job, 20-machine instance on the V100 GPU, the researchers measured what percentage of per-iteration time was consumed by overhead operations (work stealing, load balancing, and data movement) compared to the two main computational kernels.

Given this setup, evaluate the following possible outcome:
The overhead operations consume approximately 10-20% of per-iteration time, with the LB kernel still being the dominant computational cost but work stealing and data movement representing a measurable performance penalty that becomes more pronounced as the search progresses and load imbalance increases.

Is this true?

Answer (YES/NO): NO